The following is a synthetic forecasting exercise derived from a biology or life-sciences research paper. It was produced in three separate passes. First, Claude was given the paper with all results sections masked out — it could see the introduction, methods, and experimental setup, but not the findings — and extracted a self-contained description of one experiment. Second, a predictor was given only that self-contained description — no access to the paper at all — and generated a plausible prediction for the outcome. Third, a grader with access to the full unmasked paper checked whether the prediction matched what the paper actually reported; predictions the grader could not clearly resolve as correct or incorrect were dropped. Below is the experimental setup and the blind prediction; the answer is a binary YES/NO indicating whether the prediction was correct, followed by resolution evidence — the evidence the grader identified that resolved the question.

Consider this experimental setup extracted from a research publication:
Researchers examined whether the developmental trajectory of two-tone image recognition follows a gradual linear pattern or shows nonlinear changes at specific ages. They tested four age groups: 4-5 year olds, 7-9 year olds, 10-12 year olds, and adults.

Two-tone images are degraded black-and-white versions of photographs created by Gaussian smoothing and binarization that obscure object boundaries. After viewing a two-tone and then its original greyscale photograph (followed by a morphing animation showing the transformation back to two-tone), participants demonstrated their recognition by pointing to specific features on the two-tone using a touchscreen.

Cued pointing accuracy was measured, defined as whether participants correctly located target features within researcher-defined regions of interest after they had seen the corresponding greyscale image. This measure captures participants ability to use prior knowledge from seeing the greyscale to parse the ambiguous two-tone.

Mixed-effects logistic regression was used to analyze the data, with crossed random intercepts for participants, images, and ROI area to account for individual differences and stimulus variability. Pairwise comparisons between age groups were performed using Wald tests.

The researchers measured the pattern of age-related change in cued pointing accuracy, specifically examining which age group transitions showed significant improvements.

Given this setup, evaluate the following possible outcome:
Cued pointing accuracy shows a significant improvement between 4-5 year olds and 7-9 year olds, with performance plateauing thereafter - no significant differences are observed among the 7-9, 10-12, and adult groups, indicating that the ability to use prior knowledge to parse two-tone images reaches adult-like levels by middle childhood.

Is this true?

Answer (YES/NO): NO